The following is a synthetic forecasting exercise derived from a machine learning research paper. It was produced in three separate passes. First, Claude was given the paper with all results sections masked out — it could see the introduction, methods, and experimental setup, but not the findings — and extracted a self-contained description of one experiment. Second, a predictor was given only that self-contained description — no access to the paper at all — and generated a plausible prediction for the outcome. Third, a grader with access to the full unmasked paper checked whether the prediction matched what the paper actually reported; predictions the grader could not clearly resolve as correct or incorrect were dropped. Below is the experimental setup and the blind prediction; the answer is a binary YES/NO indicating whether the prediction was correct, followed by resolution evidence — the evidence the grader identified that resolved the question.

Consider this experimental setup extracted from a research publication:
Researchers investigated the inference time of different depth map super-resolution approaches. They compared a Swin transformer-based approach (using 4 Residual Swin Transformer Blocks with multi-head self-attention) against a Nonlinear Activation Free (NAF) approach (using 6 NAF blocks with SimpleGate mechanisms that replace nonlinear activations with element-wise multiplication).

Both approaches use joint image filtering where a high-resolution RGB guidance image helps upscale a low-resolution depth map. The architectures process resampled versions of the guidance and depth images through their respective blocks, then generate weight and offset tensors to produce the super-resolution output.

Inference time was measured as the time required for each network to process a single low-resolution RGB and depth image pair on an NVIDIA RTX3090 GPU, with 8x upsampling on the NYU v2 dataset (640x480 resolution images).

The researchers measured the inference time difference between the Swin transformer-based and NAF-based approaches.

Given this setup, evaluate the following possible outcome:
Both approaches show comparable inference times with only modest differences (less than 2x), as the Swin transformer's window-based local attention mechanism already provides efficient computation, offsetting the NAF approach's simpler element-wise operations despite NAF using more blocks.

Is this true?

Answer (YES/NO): YES